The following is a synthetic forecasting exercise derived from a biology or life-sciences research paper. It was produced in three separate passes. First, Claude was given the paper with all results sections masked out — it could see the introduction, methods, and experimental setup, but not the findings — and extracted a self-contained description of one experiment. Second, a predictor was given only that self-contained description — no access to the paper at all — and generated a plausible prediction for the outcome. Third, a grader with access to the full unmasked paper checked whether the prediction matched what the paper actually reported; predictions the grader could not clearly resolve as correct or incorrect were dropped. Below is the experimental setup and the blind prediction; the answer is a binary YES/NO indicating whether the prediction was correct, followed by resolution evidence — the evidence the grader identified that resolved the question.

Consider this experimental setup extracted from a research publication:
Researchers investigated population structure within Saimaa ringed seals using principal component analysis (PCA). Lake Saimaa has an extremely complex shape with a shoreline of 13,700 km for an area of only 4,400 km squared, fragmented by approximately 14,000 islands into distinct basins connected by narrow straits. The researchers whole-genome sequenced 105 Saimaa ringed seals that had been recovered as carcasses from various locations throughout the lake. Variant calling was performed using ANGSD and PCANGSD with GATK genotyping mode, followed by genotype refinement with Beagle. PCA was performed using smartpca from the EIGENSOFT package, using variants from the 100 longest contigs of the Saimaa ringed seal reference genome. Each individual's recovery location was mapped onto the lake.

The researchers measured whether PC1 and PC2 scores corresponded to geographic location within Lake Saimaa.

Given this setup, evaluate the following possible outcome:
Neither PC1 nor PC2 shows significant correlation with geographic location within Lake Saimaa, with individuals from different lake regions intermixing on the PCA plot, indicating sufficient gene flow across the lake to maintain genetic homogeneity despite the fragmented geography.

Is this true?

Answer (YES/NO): NO